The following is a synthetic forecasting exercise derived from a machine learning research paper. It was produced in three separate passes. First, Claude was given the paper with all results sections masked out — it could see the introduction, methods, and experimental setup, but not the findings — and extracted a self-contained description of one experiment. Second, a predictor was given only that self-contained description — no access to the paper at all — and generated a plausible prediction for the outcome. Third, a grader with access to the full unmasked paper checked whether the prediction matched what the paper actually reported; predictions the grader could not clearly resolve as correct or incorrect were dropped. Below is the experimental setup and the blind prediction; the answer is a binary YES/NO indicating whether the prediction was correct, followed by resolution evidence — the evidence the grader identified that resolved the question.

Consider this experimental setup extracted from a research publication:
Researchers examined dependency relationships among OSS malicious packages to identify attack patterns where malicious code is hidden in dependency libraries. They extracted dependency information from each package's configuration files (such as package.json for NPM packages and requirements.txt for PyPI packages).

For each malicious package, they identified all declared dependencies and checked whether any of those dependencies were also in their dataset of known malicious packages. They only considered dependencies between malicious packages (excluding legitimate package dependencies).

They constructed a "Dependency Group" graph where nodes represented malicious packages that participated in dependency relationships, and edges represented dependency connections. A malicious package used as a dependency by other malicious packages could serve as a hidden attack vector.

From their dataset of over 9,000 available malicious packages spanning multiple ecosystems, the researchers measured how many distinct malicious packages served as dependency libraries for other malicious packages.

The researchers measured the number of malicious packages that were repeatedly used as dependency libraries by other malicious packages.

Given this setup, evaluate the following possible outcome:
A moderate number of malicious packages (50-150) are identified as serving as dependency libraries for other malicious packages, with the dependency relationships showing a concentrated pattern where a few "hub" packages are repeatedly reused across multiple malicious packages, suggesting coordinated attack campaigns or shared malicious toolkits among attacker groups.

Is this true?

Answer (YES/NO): NO